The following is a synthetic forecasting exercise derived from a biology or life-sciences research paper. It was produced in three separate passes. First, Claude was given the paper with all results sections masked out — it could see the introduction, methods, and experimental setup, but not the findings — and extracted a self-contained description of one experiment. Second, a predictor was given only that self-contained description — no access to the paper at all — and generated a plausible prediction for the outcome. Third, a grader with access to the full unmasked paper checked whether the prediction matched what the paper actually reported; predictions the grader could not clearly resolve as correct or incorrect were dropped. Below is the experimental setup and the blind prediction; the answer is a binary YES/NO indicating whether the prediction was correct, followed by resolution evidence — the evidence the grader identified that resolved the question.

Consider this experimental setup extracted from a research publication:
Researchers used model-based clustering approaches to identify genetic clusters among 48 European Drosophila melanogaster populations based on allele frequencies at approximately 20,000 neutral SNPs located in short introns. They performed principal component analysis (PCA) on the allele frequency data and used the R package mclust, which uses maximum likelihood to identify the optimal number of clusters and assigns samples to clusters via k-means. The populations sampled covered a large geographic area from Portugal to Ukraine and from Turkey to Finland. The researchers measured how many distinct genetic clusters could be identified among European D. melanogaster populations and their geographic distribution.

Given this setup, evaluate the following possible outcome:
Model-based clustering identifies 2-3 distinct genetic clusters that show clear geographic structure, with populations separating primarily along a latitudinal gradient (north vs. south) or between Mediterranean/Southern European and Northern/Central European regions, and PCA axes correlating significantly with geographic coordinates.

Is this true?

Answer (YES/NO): NO